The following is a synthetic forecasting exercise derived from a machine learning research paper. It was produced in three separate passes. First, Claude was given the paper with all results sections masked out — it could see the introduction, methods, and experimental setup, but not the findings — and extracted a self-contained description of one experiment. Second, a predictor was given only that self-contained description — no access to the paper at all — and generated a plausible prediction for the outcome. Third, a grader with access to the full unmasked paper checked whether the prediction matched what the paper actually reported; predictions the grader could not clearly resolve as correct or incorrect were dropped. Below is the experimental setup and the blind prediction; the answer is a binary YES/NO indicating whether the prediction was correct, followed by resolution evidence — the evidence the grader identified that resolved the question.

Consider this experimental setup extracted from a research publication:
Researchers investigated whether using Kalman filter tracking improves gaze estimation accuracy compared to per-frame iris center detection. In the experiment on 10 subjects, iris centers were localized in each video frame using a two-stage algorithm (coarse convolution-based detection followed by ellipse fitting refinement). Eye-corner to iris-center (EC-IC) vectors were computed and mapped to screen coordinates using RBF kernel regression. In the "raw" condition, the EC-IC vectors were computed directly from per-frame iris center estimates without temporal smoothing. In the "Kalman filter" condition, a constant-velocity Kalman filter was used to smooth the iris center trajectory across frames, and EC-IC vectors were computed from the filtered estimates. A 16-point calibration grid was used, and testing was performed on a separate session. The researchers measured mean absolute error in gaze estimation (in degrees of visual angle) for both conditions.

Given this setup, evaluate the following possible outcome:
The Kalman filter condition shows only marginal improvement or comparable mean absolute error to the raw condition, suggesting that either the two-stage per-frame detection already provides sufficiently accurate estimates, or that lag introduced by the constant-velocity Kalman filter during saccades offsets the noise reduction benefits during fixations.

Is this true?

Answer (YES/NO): NO